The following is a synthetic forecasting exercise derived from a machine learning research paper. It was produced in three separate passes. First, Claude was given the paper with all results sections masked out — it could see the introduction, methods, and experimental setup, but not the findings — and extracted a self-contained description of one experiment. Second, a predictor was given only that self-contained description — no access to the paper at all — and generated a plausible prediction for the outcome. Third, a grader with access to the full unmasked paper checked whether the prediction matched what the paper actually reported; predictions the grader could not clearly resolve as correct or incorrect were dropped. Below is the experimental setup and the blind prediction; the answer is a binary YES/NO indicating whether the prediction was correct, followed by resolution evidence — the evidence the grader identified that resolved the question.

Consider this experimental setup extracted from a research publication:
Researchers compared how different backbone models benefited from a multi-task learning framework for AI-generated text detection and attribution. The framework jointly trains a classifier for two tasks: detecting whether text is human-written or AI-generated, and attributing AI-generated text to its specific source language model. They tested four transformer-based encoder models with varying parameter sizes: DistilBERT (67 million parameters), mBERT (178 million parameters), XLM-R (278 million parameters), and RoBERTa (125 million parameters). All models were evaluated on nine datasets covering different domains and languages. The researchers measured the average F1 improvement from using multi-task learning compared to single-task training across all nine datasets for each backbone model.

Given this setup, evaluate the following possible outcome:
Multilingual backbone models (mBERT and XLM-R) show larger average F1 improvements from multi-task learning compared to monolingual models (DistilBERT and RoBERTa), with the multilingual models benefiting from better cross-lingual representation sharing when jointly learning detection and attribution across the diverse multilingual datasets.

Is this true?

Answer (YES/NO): NO